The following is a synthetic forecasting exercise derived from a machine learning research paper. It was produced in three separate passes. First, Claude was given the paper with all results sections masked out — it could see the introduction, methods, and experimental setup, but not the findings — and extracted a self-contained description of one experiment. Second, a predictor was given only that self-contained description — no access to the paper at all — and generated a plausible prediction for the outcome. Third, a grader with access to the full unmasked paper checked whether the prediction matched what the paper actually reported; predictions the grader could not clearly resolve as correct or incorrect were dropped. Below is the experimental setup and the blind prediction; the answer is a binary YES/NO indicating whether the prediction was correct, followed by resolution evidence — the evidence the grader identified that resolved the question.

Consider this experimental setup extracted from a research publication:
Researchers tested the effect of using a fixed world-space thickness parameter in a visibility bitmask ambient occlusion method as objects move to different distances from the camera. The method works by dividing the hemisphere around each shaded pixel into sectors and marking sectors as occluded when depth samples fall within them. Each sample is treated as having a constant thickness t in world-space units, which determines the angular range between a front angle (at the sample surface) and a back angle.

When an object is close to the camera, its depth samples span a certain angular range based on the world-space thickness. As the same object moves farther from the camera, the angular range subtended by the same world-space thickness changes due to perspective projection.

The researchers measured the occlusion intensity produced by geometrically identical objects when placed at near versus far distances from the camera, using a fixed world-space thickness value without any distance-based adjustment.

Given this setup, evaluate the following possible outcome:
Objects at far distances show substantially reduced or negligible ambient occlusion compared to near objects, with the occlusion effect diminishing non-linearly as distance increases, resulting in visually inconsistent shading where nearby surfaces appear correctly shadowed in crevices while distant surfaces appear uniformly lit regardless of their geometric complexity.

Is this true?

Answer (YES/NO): NO